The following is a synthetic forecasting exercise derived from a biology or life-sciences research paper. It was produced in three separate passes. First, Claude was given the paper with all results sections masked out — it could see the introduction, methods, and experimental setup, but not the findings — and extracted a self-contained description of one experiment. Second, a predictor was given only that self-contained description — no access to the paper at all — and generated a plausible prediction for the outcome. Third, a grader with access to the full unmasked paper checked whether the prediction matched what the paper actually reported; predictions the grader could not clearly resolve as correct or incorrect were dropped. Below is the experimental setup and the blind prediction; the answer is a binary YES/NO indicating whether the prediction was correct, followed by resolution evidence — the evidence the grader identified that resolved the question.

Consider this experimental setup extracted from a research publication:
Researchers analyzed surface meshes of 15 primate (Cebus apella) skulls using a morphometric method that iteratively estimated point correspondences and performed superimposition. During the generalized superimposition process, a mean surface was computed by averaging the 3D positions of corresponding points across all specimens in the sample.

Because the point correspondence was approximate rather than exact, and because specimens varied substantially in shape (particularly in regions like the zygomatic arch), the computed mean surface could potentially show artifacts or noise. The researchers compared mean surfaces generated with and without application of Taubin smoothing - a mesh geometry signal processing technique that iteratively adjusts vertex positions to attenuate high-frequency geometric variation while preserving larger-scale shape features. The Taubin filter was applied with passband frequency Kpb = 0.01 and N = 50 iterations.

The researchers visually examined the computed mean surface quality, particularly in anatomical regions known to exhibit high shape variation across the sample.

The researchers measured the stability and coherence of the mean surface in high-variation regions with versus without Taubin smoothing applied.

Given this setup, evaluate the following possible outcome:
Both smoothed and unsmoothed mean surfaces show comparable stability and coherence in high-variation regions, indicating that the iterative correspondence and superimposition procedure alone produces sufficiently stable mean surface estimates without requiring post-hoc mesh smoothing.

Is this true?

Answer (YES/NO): NO